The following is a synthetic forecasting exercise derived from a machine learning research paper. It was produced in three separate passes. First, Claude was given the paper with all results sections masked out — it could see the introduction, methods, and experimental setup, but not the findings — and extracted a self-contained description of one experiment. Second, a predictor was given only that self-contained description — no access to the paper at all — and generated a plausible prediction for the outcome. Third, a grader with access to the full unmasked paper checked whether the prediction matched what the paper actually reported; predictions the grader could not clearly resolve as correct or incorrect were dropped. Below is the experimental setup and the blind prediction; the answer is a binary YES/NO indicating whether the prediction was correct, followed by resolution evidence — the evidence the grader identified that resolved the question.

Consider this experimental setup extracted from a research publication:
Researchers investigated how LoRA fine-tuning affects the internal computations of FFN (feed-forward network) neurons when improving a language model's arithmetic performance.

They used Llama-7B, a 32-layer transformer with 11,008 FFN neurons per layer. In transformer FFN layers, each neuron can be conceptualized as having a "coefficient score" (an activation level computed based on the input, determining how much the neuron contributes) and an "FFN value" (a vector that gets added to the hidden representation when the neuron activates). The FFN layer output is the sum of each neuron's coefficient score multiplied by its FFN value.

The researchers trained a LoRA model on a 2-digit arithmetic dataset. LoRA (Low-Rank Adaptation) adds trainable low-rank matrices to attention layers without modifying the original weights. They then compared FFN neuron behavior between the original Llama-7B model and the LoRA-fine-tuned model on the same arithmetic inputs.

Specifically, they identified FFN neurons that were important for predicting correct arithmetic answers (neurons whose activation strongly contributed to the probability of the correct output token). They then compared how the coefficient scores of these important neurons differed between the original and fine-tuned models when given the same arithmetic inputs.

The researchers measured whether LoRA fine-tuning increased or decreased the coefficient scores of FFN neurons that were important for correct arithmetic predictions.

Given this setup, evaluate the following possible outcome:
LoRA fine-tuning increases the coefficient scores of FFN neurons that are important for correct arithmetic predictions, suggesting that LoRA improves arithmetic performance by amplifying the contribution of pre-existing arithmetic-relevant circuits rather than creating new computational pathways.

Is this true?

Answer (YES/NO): YES